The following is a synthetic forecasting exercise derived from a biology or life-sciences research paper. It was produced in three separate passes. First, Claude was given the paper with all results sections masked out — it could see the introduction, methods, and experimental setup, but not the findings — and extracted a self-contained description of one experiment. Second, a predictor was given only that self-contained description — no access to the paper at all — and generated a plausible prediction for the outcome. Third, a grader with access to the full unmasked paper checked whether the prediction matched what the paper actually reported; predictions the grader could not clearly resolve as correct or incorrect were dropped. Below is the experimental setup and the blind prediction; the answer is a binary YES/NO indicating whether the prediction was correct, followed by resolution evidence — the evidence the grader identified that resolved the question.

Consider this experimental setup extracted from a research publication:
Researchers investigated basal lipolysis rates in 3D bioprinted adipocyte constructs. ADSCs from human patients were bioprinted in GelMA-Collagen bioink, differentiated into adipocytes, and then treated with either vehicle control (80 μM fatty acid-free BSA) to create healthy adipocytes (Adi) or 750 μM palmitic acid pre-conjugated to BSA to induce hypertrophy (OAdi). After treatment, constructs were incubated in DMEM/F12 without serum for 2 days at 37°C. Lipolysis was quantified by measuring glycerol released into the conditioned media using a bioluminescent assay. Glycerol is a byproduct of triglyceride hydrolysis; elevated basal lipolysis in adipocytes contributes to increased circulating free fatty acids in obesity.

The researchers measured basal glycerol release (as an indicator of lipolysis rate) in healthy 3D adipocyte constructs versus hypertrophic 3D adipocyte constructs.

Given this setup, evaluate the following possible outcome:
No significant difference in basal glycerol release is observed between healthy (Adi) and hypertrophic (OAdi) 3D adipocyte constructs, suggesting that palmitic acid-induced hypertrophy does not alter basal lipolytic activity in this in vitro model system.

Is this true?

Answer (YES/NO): NO